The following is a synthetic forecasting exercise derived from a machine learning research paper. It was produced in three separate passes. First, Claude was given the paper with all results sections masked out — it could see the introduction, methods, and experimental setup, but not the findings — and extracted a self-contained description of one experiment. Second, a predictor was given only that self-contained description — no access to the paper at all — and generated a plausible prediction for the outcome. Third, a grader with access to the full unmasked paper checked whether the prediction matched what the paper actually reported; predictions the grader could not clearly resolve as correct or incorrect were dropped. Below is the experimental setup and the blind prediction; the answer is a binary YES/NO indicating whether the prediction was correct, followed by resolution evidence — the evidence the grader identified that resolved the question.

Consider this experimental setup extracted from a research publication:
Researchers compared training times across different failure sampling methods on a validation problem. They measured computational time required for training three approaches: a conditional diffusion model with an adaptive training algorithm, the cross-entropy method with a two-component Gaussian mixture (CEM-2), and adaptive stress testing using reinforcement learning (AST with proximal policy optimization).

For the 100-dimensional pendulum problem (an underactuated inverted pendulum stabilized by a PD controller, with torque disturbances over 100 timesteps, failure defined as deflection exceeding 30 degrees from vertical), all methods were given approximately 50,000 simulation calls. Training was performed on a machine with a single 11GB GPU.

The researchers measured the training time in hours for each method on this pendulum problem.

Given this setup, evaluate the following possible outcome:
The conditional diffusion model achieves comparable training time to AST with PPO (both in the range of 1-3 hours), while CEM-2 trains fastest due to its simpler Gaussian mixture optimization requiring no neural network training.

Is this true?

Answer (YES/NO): YES